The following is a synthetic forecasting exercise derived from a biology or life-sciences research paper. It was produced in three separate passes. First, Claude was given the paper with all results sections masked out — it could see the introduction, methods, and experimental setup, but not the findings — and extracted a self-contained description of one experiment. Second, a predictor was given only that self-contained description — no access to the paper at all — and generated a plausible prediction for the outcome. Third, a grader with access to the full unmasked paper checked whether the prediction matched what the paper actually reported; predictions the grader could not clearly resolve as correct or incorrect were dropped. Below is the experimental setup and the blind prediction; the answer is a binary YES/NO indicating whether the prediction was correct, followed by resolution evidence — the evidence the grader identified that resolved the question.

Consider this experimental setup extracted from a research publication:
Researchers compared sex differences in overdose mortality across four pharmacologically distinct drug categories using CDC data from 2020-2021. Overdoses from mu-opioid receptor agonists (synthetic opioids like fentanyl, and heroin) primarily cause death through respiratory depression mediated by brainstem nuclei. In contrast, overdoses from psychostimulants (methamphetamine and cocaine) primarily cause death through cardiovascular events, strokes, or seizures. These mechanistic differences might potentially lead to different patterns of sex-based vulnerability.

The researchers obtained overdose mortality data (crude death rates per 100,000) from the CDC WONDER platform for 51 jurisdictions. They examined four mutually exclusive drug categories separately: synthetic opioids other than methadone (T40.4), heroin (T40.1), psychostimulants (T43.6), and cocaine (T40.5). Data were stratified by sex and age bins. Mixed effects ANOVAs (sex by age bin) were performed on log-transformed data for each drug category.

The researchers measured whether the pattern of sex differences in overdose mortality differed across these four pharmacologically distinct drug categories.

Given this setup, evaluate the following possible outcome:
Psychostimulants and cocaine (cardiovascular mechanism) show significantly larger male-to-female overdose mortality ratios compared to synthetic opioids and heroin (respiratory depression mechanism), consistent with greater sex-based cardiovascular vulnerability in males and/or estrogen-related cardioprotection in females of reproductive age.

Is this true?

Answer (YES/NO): NO